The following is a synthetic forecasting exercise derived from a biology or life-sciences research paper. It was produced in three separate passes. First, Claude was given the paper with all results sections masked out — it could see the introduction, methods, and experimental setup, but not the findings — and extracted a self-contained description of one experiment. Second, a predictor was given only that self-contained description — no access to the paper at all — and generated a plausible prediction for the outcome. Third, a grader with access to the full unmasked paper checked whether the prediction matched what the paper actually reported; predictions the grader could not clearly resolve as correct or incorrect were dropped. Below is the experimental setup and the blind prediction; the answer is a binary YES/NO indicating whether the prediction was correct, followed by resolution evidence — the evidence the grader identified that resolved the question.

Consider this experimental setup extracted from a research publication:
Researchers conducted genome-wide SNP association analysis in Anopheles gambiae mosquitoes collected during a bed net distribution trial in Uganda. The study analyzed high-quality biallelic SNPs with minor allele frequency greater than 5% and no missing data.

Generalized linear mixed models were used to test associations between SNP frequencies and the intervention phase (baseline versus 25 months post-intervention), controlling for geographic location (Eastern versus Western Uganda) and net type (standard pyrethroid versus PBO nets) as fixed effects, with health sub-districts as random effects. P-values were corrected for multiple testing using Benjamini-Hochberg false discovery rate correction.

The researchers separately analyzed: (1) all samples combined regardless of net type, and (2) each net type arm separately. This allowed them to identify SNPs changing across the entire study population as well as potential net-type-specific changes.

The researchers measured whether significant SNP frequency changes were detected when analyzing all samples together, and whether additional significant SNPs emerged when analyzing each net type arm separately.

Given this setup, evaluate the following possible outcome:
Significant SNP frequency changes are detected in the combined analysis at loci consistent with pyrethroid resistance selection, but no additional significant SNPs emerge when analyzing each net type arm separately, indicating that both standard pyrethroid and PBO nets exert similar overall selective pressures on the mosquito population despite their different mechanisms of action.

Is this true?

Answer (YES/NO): NO